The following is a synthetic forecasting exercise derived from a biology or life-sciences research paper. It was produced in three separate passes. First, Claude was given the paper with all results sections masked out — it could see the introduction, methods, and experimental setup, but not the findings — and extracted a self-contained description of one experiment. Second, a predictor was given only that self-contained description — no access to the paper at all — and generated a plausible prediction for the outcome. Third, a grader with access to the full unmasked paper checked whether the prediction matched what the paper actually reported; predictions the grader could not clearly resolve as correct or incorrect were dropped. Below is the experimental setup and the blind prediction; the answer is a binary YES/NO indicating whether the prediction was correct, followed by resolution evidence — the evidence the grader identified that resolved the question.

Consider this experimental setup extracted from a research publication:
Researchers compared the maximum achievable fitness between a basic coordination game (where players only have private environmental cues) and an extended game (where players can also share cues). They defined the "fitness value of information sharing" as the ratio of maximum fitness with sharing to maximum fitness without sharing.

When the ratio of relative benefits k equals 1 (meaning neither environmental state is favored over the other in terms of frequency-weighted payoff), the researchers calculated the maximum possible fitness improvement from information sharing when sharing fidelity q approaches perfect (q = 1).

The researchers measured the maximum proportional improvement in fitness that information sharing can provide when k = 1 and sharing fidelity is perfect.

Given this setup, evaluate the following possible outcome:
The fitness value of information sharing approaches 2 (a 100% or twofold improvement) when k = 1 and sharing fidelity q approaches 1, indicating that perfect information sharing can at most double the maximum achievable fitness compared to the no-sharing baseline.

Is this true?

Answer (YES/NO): NO